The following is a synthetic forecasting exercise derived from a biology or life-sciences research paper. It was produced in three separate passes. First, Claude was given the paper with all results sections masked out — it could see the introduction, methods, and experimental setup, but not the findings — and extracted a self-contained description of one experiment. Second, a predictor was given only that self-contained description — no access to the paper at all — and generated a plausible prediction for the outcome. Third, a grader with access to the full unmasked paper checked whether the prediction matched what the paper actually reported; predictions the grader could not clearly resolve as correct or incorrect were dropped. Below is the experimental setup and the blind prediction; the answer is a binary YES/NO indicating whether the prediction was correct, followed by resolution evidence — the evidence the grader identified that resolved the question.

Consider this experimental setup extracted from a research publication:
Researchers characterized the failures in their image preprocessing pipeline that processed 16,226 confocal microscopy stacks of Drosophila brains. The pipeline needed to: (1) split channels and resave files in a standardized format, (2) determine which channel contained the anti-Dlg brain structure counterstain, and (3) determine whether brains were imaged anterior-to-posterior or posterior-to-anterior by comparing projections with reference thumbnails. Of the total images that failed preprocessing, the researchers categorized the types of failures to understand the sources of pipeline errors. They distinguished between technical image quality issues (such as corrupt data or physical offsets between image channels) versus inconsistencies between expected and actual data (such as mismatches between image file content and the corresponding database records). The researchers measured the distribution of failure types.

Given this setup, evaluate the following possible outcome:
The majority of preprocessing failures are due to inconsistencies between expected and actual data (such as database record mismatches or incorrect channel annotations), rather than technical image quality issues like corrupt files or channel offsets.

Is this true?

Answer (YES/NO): YES